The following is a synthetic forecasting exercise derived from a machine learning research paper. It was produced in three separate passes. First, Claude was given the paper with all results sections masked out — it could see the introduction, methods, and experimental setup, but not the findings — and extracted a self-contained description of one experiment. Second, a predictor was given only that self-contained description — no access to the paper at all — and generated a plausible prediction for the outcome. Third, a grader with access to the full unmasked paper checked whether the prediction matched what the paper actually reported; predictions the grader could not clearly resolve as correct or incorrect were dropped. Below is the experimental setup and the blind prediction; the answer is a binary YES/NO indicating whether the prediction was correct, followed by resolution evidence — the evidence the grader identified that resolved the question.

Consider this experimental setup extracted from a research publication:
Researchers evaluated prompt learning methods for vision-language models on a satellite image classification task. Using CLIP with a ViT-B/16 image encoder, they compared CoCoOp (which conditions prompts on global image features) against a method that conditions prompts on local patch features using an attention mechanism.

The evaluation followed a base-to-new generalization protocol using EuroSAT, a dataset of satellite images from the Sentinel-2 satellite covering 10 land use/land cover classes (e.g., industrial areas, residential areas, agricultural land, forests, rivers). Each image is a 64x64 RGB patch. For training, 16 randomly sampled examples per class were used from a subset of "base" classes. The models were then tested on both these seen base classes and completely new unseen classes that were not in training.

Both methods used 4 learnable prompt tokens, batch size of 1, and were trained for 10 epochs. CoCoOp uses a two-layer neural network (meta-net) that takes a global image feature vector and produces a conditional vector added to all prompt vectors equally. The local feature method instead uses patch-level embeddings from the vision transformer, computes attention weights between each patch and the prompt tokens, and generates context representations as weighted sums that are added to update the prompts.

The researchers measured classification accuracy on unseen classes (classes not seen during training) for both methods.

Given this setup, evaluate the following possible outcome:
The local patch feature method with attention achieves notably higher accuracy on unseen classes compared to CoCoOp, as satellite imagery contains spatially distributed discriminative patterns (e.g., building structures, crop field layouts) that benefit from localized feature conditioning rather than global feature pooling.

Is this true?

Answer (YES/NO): NO